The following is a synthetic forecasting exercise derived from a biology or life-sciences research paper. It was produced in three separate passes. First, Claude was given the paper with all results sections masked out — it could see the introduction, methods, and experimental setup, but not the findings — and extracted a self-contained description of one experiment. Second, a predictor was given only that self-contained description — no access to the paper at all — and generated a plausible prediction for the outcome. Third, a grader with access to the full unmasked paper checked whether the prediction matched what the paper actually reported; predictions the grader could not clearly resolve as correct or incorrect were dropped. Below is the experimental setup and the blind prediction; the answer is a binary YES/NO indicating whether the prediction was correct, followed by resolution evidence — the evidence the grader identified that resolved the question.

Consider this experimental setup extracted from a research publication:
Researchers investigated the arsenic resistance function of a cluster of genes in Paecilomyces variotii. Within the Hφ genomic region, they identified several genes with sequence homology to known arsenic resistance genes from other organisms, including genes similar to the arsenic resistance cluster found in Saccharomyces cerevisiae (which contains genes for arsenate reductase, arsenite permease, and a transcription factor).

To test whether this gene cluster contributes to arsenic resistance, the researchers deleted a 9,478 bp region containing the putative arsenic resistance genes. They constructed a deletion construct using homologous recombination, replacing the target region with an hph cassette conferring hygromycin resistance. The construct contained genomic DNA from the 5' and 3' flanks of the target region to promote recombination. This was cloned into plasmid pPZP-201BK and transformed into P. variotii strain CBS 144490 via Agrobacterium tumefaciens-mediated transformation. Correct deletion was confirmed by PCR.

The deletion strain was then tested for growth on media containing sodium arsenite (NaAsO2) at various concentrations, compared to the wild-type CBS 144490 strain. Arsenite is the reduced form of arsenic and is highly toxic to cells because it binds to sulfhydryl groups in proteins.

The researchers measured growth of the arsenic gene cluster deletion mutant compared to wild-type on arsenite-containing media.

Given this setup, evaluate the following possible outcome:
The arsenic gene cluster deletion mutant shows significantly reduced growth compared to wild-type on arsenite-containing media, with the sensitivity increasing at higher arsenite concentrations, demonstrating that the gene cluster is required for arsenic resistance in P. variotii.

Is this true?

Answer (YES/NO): NO